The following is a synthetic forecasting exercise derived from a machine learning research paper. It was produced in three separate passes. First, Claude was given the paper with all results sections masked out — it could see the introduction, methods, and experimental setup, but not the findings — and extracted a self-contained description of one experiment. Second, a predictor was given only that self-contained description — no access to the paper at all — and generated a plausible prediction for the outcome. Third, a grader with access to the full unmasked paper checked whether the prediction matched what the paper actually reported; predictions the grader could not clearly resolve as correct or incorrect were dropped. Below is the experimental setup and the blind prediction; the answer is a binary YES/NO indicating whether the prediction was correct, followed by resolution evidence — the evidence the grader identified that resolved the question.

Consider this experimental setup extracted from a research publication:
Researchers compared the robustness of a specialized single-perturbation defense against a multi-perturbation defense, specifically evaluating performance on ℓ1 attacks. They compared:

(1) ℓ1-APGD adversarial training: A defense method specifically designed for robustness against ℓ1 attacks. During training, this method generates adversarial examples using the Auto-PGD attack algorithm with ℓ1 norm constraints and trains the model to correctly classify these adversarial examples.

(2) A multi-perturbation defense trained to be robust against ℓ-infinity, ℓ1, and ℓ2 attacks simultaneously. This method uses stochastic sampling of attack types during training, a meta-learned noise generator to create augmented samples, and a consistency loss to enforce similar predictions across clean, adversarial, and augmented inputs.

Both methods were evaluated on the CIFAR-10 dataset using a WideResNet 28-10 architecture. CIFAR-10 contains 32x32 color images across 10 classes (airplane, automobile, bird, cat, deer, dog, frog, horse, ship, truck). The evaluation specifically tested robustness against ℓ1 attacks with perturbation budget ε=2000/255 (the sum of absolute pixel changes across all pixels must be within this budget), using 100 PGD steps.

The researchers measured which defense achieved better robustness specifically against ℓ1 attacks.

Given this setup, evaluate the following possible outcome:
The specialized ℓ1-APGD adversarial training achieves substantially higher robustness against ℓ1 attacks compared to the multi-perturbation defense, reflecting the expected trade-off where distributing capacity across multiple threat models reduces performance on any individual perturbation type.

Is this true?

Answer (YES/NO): YES